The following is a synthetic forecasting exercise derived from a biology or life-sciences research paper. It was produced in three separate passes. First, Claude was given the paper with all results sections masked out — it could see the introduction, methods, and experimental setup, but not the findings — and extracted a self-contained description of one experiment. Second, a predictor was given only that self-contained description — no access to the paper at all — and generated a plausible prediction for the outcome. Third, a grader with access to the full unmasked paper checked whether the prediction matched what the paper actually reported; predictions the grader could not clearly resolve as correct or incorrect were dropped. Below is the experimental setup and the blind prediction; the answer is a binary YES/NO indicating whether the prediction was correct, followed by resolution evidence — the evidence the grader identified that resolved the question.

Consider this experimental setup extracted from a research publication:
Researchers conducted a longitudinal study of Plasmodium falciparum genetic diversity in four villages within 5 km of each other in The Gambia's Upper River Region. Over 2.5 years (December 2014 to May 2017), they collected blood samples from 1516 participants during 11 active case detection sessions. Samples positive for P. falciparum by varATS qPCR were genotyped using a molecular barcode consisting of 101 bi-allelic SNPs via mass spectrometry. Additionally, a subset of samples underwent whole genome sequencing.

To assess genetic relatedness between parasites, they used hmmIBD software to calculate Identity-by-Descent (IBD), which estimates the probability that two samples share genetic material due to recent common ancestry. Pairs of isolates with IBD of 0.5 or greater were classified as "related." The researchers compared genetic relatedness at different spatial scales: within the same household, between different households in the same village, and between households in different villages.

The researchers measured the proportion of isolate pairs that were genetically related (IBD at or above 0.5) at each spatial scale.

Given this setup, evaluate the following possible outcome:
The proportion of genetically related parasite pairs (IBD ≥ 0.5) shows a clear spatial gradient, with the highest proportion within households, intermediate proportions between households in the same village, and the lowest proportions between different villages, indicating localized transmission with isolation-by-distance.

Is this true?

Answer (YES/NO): NO